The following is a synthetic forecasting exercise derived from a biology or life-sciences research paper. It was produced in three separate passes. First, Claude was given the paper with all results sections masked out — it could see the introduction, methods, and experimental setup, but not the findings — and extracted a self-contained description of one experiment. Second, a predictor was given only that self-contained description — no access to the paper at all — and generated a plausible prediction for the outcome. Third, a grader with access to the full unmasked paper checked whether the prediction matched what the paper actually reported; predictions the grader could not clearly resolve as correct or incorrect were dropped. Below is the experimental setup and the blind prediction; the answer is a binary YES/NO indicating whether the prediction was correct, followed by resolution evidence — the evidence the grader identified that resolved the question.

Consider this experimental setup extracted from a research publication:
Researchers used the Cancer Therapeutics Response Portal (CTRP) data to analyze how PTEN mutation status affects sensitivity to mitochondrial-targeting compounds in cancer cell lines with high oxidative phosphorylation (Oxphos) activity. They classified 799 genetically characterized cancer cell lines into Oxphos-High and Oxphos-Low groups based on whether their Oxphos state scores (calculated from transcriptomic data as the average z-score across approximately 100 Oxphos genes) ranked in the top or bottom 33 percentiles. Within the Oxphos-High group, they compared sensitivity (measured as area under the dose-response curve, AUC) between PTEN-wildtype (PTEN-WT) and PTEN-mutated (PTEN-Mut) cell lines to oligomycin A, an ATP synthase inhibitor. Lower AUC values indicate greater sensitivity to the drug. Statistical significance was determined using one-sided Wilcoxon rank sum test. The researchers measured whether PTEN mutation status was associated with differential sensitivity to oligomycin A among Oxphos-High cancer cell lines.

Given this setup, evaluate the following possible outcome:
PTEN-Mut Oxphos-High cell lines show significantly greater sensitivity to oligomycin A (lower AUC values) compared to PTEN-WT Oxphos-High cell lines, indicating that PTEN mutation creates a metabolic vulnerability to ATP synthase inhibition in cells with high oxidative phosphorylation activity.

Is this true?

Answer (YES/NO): NO